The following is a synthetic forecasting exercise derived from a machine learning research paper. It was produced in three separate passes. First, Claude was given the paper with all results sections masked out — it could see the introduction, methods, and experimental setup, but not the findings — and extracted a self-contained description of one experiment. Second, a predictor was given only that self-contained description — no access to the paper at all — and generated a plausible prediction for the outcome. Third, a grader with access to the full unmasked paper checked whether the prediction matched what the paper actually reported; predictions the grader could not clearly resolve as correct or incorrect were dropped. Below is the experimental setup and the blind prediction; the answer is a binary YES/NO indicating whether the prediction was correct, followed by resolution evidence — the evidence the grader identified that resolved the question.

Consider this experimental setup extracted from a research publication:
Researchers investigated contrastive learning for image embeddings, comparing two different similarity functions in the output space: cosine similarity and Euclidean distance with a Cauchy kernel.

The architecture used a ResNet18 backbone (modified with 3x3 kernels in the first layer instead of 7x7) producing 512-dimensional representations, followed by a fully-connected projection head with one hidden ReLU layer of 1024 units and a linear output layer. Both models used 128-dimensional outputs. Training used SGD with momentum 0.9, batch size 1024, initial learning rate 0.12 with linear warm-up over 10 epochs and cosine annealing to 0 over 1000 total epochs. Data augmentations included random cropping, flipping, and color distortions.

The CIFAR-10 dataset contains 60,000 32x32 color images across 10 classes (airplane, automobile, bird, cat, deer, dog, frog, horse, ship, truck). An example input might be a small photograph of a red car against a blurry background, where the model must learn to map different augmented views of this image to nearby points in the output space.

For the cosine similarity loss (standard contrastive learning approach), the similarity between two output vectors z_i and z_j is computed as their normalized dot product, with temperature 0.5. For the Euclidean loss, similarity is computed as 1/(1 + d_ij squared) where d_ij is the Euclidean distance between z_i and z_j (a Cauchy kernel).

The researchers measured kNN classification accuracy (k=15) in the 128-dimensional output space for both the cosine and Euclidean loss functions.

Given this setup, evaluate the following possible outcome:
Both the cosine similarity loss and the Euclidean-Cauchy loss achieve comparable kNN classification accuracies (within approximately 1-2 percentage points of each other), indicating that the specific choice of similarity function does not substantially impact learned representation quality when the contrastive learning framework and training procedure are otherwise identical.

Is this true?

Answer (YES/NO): YES